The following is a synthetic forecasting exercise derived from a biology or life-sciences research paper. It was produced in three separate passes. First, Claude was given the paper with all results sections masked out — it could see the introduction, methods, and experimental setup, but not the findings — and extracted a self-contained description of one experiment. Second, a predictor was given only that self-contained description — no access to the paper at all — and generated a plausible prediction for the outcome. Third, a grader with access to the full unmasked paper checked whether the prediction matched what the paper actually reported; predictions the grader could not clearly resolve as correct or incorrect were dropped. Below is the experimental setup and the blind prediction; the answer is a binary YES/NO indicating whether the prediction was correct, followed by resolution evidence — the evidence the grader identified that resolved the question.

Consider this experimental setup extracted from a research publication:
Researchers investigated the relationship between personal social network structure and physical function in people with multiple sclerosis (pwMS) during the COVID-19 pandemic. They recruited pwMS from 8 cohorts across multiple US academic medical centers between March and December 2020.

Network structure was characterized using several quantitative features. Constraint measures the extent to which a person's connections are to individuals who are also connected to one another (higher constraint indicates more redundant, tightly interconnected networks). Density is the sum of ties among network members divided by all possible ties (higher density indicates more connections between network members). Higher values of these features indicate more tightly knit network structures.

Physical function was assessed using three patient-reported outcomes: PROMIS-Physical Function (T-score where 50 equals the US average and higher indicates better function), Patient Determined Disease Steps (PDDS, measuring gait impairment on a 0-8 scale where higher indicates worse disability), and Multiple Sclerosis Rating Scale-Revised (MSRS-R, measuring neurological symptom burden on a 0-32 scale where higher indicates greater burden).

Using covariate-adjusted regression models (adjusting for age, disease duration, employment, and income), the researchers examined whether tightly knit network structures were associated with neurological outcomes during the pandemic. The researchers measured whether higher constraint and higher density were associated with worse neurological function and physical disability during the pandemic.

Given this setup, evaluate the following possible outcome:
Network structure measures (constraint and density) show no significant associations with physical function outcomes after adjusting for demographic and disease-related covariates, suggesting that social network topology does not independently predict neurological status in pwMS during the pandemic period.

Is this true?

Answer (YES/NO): YES